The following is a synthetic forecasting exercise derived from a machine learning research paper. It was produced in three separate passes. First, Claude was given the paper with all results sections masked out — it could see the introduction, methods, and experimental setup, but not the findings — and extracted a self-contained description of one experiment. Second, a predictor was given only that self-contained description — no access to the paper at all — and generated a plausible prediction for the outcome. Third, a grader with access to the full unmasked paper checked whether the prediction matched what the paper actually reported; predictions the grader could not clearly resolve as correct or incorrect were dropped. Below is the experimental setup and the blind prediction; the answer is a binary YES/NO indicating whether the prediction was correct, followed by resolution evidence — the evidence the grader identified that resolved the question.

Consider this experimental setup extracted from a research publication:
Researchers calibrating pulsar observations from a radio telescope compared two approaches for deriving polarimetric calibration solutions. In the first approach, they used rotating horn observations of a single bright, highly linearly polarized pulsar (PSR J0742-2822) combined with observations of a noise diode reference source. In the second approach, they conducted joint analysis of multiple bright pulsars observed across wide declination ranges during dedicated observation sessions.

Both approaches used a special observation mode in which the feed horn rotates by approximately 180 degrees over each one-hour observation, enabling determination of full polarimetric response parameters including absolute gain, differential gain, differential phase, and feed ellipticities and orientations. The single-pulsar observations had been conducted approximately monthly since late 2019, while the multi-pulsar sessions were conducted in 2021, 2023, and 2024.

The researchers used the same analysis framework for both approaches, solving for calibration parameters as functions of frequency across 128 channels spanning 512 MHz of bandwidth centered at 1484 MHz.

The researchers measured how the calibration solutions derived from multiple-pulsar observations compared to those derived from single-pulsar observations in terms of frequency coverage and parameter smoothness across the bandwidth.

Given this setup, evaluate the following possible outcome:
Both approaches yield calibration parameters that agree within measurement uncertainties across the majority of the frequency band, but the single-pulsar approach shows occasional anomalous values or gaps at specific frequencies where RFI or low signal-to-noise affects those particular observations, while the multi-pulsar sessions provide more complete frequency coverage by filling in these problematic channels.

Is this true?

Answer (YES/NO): NO